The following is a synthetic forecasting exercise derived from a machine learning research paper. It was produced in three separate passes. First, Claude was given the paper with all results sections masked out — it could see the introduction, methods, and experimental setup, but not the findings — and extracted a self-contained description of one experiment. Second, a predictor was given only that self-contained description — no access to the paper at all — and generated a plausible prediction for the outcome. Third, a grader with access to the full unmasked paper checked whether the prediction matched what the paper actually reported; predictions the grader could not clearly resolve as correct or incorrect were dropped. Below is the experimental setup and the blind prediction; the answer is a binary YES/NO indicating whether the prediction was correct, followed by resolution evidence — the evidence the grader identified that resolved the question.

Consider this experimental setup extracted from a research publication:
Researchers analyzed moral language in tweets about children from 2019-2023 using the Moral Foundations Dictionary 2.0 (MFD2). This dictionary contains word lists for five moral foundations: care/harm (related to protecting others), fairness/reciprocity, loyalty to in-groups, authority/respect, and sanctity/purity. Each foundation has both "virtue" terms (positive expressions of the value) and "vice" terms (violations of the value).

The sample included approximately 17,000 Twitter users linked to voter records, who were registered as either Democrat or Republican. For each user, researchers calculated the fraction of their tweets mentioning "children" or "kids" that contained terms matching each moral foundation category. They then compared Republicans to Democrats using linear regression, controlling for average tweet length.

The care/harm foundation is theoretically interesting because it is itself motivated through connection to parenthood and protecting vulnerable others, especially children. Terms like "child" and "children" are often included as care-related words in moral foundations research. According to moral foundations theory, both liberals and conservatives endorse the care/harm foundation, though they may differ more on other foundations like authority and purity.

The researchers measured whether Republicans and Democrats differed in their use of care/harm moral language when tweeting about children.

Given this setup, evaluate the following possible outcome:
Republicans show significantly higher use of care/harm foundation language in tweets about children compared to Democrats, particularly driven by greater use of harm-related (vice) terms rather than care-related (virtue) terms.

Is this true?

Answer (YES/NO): NO